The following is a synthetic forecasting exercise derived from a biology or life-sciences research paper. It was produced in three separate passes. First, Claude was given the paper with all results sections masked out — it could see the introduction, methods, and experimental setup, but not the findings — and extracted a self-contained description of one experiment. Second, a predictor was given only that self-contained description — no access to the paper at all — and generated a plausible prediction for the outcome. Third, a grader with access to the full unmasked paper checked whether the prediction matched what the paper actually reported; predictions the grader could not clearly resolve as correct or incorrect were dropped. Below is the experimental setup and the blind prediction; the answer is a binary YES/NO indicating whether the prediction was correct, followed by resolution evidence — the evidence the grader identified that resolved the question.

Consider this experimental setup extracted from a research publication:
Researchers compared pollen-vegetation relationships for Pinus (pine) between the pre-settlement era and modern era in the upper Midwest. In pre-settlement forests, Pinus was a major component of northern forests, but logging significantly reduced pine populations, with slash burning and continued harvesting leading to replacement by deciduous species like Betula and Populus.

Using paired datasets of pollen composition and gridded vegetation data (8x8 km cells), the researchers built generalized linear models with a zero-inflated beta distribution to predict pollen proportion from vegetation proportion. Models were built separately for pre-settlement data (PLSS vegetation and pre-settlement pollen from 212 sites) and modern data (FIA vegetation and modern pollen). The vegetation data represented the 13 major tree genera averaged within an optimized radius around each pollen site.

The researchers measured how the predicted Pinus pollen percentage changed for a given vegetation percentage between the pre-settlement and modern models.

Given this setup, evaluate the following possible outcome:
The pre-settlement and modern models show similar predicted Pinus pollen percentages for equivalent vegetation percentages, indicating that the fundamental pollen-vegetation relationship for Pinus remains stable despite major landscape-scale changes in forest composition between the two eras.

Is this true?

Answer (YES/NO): NO